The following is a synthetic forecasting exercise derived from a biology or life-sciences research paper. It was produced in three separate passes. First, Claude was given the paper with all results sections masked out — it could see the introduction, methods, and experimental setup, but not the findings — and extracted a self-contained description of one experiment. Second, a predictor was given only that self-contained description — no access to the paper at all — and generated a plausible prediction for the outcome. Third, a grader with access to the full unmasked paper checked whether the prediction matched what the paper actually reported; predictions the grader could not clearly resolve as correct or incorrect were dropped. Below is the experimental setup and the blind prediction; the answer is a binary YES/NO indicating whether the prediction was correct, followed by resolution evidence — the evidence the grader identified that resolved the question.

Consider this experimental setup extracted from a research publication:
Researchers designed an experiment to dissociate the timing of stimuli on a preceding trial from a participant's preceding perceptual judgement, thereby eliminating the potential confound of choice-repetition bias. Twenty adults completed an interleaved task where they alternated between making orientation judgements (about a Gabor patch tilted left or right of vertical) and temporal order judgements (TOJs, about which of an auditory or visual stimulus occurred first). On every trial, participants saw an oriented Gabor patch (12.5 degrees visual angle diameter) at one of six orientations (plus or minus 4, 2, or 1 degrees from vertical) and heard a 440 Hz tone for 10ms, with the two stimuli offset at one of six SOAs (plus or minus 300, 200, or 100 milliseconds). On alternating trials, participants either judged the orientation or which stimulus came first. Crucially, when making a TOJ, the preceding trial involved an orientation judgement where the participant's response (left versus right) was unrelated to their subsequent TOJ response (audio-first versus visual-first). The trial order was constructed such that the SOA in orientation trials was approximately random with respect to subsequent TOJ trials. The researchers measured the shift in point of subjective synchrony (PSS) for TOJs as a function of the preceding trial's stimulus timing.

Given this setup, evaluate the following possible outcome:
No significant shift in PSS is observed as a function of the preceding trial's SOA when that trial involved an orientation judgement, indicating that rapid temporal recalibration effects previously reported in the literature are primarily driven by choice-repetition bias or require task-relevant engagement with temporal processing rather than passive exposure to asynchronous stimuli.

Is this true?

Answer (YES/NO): NO